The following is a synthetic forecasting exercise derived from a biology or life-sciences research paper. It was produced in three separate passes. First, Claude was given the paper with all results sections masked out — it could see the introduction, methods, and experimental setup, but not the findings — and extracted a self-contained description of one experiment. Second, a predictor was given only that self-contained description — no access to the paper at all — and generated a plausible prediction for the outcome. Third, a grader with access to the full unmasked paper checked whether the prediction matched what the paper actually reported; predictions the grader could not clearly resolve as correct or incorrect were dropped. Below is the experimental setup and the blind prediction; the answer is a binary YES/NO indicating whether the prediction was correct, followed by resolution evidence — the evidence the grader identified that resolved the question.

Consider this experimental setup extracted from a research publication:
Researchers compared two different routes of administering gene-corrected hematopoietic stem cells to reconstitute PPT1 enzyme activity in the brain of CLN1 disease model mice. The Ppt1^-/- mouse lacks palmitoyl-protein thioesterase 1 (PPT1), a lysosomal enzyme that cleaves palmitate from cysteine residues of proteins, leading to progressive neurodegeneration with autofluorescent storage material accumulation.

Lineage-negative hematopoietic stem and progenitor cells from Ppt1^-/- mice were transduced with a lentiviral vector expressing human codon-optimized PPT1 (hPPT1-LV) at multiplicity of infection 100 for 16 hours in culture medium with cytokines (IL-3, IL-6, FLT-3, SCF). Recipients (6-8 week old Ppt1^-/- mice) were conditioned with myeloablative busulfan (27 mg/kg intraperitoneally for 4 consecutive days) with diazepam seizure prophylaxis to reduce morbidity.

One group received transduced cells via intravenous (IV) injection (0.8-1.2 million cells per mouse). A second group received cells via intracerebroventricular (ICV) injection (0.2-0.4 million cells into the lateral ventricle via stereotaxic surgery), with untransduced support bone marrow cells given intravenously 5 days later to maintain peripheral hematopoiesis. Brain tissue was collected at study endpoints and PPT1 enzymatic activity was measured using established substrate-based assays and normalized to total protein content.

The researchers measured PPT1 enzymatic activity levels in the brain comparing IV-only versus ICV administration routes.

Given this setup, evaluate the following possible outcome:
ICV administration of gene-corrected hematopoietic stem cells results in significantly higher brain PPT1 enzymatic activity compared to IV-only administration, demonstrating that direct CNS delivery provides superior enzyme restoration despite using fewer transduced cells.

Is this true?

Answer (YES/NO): NO